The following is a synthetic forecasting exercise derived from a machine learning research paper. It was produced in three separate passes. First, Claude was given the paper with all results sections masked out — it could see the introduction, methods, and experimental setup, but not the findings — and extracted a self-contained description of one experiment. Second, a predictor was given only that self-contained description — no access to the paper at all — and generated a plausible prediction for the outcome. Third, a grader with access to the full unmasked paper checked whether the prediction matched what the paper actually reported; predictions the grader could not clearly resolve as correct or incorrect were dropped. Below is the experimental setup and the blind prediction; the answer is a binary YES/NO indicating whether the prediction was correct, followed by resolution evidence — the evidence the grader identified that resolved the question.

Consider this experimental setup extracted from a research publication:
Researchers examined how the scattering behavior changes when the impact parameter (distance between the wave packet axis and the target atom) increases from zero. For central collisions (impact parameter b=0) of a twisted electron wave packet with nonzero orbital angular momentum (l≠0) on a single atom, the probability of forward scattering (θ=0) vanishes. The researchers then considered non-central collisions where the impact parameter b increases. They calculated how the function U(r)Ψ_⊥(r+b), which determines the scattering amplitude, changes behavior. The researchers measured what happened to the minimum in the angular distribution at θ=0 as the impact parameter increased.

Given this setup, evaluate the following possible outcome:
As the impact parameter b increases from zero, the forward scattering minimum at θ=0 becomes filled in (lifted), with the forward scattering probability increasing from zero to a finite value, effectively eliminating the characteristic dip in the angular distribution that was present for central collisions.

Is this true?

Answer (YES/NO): YES